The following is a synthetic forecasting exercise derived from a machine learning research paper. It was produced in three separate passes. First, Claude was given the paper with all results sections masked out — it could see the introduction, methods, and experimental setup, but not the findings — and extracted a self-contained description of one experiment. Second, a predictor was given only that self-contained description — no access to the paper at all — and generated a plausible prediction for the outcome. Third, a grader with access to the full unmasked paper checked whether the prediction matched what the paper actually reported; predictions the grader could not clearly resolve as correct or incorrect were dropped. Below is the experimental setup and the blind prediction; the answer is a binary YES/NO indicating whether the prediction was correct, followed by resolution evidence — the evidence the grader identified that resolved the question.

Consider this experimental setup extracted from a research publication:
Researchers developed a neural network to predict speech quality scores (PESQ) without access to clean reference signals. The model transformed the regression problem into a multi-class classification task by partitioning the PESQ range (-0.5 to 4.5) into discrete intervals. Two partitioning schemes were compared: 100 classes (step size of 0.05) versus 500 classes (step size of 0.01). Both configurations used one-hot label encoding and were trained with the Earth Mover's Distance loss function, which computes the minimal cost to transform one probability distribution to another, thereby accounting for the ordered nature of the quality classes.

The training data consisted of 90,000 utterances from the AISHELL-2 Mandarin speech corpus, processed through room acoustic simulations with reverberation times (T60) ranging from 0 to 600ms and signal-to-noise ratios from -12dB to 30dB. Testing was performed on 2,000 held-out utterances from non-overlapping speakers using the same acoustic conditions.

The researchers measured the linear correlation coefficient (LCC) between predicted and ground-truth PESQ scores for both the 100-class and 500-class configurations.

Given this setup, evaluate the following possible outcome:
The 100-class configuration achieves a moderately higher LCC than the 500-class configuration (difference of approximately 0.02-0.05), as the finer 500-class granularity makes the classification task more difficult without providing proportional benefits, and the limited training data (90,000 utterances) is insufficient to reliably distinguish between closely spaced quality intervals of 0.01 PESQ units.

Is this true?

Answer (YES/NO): NO